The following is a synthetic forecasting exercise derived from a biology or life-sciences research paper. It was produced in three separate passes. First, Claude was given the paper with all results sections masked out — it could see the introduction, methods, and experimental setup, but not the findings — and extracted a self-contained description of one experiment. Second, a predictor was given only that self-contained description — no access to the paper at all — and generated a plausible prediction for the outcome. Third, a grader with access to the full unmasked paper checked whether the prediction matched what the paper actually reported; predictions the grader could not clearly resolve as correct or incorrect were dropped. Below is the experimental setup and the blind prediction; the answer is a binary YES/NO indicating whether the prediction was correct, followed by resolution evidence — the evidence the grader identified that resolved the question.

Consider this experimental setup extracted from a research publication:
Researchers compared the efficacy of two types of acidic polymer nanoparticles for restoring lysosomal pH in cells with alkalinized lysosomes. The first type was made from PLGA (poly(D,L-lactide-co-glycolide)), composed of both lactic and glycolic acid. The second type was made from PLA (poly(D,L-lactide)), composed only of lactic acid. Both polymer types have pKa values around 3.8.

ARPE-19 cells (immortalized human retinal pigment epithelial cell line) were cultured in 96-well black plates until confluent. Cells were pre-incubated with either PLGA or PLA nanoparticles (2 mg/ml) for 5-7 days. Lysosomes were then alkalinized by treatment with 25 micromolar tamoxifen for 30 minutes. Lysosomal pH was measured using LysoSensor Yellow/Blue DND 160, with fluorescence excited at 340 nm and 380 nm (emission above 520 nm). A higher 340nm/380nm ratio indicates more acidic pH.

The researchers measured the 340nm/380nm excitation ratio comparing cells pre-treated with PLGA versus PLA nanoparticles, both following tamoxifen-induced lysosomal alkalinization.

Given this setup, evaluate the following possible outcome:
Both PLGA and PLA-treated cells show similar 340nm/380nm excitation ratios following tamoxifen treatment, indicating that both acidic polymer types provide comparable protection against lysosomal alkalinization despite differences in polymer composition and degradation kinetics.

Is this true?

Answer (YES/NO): NO